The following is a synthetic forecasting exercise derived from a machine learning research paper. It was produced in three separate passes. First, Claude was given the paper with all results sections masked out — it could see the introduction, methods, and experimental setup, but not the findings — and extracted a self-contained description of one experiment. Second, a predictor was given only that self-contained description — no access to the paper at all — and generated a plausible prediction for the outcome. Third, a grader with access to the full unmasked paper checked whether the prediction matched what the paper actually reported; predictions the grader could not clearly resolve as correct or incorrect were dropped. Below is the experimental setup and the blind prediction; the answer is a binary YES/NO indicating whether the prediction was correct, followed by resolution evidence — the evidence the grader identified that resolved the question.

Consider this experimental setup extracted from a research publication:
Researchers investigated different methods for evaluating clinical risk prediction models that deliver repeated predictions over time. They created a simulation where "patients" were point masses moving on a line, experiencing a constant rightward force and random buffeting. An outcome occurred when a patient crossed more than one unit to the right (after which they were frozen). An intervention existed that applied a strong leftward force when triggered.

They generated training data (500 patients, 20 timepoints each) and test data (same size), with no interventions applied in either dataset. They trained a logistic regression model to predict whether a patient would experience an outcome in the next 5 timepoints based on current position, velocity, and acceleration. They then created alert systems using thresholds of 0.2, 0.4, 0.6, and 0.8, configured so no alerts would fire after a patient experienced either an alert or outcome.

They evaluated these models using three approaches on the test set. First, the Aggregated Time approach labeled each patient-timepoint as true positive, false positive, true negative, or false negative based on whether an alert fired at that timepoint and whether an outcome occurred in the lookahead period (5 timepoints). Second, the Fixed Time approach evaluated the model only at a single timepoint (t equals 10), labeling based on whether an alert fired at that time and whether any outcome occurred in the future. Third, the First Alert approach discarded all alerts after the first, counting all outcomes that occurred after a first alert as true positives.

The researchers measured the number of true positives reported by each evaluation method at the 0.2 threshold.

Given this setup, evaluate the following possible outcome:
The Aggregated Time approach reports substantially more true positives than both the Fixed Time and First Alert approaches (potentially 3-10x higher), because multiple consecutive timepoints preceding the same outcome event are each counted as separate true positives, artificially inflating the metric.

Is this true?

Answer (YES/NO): NO